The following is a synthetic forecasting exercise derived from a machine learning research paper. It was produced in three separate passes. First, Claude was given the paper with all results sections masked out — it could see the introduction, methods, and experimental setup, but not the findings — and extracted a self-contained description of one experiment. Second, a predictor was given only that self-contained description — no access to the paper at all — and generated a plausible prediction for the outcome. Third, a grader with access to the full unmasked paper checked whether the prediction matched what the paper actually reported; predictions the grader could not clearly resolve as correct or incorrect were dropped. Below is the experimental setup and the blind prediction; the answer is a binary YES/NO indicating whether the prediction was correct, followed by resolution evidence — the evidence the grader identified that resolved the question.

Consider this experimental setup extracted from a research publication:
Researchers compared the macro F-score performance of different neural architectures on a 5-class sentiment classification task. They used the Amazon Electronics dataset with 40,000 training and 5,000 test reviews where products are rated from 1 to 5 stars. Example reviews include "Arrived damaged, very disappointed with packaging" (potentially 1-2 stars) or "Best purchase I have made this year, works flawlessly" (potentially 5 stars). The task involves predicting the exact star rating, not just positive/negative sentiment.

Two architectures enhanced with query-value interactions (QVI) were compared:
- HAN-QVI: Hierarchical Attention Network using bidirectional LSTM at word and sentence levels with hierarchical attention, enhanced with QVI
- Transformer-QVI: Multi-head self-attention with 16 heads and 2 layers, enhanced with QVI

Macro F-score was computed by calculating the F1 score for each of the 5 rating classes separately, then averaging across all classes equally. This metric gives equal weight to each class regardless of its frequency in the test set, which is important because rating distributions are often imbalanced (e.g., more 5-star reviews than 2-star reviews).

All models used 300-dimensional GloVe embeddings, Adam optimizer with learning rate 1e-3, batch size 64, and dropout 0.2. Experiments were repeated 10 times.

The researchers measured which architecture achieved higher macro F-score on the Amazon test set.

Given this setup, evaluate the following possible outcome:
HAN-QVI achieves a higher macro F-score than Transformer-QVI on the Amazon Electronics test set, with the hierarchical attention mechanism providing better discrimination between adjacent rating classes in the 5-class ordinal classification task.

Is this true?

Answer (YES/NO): YES